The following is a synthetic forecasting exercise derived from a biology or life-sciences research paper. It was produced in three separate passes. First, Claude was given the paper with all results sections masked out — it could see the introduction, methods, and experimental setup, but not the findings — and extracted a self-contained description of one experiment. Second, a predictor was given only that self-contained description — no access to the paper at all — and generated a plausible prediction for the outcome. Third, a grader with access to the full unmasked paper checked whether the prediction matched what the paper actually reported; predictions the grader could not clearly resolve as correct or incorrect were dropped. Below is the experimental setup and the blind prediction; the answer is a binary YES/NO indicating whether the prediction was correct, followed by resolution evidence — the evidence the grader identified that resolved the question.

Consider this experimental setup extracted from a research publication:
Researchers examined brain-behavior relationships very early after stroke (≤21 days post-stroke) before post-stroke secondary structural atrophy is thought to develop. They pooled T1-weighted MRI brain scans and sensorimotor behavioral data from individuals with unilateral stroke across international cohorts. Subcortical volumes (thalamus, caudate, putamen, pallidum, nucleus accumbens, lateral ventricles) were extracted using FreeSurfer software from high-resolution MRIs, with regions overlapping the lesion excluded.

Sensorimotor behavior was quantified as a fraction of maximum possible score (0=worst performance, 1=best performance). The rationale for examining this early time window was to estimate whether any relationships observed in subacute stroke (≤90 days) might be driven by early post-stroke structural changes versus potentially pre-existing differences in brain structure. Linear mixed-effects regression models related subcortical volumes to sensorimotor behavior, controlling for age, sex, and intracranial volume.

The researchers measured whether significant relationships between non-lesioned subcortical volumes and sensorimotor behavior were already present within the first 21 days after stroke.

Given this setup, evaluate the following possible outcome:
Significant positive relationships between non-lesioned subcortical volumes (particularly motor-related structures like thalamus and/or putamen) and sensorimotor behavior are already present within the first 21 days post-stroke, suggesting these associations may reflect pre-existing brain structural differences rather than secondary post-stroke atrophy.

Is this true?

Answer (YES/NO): YES